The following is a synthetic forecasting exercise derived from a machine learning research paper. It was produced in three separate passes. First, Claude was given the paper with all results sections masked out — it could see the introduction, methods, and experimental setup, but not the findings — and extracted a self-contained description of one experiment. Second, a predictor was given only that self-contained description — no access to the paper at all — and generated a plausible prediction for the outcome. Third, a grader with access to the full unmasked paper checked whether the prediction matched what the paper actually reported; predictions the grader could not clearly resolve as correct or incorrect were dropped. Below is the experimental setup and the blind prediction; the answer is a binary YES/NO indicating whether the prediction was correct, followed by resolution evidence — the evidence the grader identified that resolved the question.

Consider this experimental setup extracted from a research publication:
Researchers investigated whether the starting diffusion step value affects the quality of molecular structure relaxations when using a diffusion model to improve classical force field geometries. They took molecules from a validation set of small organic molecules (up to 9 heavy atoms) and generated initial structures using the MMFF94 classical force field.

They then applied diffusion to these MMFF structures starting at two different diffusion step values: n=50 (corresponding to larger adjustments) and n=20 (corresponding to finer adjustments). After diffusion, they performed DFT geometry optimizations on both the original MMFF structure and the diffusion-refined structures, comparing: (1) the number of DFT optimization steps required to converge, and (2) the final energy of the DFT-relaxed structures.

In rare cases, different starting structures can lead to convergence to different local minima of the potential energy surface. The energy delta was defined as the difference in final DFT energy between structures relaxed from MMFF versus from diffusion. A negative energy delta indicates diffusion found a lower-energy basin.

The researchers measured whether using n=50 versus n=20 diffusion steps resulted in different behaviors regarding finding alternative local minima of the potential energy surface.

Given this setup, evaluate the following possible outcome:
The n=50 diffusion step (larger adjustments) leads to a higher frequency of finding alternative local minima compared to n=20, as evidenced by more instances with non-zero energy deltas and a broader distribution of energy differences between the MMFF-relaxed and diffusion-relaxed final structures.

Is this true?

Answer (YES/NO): YES